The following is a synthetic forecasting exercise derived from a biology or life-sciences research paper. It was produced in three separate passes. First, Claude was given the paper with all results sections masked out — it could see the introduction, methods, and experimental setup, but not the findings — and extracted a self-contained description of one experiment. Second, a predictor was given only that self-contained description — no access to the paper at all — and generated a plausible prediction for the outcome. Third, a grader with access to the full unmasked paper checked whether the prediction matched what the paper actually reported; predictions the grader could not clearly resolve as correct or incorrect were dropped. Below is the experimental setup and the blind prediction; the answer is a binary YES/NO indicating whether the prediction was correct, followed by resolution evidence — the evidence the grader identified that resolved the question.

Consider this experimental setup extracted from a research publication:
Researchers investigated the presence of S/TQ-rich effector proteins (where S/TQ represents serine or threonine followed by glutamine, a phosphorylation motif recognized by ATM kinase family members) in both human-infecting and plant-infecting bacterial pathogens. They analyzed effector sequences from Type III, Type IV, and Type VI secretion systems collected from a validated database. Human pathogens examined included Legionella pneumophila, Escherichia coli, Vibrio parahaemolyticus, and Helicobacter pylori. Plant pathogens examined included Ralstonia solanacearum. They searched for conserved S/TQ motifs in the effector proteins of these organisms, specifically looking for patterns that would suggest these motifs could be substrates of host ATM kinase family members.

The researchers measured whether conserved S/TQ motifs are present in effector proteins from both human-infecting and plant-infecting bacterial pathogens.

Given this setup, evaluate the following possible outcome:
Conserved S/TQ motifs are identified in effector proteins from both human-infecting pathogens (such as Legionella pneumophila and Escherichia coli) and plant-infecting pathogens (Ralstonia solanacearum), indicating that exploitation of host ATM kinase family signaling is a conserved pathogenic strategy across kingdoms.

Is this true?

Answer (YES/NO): YES